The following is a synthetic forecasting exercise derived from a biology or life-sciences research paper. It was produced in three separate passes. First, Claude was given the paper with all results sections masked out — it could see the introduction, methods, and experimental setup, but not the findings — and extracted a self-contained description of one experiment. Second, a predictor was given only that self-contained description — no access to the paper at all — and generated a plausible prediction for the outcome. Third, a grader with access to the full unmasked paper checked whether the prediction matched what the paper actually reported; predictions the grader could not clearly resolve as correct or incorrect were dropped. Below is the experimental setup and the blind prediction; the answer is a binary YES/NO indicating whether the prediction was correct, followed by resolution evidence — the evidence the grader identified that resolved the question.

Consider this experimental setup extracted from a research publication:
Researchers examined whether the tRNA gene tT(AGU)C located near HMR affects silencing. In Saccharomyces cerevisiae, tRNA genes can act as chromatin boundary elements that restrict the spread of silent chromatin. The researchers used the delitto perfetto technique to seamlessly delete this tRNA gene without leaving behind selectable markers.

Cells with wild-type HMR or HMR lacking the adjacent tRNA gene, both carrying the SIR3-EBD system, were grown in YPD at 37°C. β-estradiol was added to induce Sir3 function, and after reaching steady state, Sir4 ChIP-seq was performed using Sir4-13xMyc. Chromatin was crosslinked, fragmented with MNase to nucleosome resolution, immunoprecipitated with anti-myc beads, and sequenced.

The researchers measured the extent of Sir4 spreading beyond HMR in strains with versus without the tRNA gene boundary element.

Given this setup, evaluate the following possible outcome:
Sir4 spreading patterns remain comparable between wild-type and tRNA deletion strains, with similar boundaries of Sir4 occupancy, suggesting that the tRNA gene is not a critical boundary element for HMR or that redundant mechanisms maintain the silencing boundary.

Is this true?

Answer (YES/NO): YES